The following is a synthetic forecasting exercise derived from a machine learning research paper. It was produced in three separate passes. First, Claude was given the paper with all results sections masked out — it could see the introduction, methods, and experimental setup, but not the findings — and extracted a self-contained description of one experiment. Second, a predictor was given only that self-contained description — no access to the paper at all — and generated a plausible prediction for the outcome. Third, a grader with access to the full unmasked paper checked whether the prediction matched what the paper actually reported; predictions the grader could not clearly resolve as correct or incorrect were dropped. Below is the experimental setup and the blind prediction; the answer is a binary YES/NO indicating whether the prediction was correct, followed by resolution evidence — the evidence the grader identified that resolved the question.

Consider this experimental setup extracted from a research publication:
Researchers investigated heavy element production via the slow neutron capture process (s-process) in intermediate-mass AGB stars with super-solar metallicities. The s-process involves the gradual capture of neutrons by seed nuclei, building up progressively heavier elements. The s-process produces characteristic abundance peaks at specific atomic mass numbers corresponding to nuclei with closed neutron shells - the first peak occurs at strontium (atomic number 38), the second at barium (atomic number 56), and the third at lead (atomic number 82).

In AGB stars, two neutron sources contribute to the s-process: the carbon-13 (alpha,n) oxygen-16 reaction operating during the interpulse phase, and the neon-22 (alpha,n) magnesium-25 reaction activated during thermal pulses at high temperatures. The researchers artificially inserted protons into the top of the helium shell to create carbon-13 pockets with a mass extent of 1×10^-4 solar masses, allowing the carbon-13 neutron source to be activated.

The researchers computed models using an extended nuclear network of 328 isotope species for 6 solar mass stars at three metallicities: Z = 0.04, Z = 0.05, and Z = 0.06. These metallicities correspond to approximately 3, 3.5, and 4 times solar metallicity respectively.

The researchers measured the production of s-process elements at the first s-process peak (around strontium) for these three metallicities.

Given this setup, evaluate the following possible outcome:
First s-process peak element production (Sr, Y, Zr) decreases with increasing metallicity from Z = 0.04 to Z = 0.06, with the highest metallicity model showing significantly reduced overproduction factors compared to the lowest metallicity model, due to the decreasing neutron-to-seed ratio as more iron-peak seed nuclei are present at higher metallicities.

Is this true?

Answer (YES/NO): YES